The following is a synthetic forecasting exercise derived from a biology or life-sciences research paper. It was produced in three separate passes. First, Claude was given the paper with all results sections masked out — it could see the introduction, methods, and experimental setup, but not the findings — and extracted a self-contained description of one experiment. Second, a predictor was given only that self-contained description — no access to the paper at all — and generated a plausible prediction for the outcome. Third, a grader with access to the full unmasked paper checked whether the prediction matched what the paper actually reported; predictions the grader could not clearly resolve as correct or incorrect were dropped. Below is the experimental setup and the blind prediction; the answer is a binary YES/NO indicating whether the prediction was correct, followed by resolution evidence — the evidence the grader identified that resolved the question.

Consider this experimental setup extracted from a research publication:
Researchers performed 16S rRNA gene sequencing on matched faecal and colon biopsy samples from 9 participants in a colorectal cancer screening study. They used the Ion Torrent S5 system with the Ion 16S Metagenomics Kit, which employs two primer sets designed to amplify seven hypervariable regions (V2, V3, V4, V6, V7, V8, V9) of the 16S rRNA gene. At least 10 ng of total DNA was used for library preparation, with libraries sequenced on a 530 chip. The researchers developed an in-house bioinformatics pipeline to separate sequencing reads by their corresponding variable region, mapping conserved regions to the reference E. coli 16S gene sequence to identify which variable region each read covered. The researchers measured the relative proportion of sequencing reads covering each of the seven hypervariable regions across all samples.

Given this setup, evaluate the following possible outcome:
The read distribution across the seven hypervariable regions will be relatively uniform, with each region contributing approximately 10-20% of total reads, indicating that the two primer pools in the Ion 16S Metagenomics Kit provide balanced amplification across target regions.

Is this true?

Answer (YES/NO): NO